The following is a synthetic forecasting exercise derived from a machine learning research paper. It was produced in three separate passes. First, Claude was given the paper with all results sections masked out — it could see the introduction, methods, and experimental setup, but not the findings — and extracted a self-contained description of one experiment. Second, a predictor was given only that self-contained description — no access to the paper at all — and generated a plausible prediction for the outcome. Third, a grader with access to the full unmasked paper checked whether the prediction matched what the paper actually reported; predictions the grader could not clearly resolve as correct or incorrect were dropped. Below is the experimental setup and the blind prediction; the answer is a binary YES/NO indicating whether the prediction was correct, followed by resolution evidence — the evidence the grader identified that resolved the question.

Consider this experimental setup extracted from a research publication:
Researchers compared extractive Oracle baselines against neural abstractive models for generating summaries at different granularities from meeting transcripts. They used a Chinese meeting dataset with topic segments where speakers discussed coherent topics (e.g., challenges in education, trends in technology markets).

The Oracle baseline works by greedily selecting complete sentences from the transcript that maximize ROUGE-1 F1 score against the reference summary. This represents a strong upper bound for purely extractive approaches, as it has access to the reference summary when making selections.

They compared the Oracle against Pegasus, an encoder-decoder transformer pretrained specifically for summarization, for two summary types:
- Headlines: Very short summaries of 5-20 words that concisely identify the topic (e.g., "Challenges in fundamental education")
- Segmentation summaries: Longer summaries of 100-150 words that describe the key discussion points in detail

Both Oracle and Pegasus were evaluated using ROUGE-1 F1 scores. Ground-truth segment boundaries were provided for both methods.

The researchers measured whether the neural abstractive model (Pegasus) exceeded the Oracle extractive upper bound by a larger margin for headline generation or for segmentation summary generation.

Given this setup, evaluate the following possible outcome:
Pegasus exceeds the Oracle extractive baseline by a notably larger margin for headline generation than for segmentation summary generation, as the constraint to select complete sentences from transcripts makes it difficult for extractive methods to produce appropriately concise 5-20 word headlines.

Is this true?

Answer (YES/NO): YES